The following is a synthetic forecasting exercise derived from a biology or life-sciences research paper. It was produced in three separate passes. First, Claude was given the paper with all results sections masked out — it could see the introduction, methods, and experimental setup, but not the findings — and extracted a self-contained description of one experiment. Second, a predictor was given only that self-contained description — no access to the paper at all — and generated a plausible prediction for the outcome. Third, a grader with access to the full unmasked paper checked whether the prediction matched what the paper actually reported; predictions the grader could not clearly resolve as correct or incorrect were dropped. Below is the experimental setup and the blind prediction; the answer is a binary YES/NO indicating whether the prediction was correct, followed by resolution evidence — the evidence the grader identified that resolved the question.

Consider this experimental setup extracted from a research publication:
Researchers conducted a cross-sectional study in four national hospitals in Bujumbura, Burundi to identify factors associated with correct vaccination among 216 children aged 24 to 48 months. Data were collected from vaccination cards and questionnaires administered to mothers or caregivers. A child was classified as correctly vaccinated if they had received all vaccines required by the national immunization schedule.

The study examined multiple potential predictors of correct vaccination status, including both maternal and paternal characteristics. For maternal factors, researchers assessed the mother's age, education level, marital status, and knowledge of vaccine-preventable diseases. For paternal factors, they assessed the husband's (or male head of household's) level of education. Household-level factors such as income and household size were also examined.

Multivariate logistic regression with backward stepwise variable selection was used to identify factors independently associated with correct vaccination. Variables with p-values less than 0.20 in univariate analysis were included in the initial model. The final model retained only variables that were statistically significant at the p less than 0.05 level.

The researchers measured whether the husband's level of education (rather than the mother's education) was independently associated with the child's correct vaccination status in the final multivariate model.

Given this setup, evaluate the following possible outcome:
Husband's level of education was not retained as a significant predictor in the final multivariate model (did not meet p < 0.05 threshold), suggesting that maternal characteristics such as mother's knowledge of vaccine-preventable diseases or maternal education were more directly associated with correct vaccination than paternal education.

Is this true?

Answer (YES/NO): NO